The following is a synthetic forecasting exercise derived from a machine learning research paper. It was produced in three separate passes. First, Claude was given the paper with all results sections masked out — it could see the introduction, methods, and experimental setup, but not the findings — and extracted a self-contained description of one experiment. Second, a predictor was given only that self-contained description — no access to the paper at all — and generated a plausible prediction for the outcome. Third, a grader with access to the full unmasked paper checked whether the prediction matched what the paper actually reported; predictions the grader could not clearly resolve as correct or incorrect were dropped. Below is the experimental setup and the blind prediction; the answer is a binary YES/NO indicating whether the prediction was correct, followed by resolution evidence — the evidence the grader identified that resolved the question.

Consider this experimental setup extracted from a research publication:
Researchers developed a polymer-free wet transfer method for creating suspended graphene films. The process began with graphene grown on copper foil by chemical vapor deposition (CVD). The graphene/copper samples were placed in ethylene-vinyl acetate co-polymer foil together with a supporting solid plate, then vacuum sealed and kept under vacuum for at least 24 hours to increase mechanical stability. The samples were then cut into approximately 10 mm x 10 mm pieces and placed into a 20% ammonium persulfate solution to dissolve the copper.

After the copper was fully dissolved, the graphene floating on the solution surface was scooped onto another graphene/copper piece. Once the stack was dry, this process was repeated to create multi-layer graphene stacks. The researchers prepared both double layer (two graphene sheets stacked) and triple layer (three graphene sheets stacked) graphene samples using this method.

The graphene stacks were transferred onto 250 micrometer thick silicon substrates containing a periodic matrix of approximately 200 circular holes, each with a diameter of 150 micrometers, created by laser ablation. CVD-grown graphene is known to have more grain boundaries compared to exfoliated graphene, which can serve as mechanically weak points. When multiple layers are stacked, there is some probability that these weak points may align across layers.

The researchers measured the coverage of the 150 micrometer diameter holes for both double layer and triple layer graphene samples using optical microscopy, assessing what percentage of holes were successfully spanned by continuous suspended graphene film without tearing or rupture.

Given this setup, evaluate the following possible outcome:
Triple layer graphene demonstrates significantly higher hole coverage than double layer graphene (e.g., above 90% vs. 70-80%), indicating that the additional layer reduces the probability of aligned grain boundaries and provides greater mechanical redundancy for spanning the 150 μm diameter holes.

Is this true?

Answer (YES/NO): YES